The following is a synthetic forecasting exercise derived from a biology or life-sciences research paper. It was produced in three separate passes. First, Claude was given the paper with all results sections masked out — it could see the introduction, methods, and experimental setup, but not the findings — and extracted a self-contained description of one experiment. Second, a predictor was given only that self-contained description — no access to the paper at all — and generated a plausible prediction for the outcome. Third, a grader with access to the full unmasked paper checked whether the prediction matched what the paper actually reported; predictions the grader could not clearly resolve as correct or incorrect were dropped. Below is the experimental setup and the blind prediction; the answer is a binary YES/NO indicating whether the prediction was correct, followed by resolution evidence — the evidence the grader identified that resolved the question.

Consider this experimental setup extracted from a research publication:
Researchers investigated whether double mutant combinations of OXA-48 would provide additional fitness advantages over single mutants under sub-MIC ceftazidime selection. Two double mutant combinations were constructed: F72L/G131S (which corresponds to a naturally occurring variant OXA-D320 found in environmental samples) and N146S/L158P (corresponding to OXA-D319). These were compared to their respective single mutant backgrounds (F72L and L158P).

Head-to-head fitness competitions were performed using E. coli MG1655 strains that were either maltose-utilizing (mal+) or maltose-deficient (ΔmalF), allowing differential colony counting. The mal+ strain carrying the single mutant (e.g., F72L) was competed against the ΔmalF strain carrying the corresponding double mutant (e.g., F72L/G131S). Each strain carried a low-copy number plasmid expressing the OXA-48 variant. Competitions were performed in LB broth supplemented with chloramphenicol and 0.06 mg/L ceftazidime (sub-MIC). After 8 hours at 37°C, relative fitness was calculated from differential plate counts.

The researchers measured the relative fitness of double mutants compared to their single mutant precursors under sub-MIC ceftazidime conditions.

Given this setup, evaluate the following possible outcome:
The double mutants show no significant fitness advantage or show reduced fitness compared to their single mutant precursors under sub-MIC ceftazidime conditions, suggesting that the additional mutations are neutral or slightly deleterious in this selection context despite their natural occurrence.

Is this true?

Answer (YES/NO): YES